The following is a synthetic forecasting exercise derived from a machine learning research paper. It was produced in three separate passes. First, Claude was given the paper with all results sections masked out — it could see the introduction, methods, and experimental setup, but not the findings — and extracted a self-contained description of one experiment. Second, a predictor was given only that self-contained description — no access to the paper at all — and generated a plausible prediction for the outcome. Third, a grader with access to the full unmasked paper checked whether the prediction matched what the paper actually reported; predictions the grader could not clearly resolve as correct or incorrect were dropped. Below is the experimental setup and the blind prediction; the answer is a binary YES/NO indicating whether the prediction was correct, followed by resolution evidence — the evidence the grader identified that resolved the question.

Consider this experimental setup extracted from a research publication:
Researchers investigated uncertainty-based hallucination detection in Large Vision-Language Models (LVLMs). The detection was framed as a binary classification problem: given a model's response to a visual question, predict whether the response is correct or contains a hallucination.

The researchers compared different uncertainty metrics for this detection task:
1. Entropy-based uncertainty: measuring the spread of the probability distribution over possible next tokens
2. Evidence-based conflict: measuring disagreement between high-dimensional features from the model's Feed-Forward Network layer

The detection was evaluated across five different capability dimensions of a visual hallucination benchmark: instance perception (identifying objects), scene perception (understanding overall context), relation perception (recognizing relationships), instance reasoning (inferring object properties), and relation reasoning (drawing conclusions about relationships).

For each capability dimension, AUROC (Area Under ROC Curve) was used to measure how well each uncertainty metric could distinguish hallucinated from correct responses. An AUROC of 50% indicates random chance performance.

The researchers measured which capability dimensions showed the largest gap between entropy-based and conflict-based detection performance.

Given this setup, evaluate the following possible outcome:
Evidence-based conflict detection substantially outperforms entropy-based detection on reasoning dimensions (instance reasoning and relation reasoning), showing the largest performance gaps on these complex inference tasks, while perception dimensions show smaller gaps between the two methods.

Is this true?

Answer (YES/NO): NO